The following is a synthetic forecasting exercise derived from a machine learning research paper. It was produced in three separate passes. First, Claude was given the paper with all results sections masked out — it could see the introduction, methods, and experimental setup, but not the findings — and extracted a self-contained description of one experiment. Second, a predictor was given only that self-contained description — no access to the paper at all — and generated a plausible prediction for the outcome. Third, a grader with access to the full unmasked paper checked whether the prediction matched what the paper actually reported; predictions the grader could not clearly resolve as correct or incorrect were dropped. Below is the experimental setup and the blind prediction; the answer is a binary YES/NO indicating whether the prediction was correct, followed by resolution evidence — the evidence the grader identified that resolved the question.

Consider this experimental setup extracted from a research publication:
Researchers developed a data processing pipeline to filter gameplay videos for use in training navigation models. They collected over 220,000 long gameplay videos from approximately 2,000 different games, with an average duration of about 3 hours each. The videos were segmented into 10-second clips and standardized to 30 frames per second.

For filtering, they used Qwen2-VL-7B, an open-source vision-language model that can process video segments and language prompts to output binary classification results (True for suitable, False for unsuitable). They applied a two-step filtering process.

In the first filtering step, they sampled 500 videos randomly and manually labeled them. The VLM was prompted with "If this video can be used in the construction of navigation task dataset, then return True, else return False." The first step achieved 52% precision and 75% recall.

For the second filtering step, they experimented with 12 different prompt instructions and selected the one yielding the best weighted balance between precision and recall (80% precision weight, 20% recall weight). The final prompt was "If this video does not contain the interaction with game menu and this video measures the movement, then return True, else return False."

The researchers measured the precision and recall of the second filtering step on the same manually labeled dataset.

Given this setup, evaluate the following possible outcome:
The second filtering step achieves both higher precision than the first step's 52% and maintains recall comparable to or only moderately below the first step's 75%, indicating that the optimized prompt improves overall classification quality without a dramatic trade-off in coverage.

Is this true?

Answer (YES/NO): YES